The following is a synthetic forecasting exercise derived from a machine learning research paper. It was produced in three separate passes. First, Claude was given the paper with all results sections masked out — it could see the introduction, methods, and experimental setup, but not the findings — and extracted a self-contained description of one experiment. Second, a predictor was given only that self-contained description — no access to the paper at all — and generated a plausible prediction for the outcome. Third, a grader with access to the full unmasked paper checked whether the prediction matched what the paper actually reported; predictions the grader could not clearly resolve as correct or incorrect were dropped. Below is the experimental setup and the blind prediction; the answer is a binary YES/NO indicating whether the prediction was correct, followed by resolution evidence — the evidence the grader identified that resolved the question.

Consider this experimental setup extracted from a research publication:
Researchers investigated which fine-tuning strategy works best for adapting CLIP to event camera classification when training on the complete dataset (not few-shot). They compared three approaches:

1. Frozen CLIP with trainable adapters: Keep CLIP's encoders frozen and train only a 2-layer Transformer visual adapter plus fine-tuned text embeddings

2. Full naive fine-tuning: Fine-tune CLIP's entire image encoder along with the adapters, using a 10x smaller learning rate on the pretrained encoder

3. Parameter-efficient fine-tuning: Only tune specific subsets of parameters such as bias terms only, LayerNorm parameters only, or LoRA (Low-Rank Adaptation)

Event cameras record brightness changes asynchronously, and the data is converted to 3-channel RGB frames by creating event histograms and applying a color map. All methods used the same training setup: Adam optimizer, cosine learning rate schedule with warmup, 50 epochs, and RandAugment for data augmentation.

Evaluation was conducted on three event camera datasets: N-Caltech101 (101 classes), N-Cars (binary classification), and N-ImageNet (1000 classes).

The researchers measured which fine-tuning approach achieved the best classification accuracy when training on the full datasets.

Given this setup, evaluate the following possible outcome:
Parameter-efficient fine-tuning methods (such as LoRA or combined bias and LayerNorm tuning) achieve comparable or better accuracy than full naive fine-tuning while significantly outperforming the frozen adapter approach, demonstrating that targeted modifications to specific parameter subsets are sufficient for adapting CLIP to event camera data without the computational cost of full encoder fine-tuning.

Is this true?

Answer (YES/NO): NO